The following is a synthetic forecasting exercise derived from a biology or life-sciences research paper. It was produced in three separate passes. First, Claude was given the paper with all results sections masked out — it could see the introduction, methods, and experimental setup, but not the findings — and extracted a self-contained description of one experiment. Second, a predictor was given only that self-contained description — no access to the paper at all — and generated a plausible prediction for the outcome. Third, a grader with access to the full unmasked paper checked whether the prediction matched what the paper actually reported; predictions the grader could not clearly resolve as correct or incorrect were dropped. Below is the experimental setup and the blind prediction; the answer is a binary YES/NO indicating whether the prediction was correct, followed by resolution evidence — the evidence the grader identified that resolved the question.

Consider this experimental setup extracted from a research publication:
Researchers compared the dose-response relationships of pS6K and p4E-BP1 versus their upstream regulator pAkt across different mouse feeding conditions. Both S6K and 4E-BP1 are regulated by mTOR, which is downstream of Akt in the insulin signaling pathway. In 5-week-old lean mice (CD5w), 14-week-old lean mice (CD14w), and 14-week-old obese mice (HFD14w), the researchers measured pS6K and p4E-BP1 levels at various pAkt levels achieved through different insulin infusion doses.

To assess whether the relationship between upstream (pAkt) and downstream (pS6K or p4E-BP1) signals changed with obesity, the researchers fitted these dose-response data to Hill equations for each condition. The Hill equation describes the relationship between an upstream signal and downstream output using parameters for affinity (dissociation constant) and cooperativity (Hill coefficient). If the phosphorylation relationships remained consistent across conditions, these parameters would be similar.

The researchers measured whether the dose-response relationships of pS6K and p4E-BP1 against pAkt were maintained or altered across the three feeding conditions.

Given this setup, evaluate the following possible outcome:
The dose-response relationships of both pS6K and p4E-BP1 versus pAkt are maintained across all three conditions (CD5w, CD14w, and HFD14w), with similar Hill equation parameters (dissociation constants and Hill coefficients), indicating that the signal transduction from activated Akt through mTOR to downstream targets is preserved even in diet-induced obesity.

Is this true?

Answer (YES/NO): YES